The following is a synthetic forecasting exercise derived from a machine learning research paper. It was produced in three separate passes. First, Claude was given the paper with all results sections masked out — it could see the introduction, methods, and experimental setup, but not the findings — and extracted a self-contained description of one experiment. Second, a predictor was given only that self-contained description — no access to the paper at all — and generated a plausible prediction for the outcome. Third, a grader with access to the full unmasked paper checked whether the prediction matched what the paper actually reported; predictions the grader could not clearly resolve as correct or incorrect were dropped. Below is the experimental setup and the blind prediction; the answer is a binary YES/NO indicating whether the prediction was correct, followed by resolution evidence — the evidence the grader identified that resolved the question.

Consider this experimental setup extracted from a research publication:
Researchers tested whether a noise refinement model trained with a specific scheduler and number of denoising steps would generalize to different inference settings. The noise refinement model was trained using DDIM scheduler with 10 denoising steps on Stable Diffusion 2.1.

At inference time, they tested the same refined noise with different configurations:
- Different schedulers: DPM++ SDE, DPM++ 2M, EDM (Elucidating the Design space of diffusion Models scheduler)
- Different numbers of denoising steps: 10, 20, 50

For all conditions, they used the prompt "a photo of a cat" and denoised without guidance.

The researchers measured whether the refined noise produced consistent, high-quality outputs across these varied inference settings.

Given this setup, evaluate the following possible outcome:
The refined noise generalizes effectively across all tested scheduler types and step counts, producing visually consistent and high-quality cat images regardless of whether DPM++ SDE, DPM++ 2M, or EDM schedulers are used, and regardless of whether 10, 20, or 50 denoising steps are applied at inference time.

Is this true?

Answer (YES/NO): YES